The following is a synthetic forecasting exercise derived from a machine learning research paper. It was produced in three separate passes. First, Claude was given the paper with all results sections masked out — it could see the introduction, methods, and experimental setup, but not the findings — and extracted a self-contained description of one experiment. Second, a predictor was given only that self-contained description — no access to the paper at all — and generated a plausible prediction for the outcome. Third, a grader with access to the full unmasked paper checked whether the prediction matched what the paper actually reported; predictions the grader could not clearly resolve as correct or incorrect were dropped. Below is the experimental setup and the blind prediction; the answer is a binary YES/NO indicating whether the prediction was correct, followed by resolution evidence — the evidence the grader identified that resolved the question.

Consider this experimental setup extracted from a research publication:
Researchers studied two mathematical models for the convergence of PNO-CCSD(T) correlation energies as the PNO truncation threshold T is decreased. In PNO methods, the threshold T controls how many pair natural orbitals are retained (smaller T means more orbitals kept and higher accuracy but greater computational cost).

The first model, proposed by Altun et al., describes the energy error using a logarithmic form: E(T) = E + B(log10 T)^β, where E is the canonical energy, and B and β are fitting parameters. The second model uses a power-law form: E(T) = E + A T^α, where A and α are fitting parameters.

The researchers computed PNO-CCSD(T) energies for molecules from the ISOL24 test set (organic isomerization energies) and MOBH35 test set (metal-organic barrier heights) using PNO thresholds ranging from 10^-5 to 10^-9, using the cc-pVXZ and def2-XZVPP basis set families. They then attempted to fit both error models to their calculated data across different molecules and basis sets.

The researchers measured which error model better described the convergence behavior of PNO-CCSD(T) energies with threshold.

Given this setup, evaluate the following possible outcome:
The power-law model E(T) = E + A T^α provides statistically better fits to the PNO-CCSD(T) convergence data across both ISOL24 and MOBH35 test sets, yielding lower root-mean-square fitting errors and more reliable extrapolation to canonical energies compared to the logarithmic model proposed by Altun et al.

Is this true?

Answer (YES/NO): YES